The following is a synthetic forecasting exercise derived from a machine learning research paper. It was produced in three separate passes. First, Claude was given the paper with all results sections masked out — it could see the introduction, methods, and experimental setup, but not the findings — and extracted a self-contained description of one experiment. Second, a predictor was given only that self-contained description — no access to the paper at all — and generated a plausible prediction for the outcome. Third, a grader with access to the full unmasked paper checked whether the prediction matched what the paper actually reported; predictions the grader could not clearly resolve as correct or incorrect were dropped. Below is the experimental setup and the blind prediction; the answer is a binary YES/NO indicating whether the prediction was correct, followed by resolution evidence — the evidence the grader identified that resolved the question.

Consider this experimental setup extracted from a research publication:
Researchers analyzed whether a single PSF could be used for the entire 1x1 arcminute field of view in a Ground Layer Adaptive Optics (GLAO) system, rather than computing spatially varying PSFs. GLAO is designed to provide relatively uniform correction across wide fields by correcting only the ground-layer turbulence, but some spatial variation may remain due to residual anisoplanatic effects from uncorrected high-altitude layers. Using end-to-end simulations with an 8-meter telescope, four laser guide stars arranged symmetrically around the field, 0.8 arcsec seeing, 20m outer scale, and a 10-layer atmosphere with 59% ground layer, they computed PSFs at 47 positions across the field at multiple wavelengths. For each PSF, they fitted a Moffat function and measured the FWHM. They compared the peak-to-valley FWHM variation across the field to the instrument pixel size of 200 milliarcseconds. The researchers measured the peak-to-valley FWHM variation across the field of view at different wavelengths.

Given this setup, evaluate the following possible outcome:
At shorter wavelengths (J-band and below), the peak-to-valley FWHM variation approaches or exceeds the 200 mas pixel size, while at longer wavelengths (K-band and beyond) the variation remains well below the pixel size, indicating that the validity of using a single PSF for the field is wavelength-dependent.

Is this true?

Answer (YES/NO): NO